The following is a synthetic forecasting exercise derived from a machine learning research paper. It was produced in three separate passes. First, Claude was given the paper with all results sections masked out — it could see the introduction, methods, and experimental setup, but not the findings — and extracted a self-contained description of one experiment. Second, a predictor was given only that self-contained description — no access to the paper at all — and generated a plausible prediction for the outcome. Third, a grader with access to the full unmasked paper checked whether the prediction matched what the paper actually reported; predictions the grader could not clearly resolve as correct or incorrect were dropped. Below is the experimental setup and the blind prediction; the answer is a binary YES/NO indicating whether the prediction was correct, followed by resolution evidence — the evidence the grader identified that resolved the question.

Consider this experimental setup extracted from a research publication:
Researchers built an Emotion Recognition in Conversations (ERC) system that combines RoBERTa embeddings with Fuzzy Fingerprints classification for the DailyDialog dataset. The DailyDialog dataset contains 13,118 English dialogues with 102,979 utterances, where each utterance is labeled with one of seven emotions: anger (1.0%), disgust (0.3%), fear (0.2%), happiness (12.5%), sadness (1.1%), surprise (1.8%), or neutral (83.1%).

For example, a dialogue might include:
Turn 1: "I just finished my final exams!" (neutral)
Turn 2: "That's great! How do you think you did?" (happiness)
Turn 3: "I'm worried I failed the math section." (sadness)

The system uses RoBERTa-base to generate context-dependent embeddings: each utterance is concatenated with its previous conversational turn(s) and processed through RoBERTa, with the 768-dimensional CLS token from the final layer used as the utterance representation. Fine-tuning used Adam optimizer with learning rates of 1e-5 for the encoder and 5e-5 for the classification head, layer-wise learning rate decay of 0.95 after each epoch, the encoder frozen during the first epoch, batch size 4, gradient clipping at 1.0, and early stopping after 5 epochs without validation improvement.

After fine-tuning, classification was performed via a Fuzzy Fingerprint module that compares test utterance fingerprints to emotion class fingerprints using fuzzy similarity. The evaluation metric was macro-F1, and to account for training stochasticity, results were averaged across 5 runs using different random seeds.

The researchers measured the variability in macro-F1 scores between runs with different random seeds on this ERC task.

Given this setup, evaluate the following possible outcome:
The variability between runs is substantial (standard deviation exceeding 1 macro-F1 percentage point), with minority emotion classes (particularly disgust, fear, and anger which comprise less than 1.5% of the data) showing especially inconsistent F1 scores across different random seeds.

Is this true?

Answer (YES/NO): NO